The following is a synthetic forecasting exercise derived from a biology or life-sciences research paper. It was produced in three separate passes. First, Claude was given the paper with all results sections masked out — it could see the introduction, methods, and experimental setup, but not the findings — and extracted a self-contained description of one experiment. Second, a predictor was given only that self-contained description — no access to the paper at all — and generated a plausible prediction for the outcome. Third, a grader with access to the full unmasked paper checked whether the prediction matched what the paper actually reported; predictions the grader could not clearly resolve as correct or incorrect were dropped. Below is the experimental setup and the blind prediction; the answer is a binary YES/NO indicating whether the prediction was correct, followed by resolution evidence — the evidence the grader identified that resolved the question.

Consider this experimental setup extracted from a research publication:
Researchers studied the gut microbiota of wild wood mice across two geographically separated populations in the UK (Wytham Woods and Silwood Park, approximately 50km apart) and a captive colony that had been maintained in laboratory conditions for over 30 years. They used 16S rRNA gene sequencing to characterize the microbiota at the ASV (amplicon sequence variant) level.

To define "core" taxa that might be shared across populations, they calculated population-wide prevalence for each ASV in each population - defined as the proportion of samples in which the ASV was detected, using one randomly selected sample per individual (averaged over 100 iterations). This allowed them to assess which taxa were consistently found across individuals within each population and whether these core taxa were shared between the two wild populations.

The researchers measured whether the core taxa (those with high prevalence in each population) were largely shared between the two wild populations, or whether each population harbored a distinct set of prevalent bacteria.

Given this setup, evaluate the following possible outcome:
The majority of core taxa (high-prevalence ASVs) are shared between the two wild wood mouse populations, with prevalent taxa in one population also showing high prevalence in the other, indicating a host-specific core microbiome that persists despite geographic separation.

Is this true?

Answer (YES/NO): NO